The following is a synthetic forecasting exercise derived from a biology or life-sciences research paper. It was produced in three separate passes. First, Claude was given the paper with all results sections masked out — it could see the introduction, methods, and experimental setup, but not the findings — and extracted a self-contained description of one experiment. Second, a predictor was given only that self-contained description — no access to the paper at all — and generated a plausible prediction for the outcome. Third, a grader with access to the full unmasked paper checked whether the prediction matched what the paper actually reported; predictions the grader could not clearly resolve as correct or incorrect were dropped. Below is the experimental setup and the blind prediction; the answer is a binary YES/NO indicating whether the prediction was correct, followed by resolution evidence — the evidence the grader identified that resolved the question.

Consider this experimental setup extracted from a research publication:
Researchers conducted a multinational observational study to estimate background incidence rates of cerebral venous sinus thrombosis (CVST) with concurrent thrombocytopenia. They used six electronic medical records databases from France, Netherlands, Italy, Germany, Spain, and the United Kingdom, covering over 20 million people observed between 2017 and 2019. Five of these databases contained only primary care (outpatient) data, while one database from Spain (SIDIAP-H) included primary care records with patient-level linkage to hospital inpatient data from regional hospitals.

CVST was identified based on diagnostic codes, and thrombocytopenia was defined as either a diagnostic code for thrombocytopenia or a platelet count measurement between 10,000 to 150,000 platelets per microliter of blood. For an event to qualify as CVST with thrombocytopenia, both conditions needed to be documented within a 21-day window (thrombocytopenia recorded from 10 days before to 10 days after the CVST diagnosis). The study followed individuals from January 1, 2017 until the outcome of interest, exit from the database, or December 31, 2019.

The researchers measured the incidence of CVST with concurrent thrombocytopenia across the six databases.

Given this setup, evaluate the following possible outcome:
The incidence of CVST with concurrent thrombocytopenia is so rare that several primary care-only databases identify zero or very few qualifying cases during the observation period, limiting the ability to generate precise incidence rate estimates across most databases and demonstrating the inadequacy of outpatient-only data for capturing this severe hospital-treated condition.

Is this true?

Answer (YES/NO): YES